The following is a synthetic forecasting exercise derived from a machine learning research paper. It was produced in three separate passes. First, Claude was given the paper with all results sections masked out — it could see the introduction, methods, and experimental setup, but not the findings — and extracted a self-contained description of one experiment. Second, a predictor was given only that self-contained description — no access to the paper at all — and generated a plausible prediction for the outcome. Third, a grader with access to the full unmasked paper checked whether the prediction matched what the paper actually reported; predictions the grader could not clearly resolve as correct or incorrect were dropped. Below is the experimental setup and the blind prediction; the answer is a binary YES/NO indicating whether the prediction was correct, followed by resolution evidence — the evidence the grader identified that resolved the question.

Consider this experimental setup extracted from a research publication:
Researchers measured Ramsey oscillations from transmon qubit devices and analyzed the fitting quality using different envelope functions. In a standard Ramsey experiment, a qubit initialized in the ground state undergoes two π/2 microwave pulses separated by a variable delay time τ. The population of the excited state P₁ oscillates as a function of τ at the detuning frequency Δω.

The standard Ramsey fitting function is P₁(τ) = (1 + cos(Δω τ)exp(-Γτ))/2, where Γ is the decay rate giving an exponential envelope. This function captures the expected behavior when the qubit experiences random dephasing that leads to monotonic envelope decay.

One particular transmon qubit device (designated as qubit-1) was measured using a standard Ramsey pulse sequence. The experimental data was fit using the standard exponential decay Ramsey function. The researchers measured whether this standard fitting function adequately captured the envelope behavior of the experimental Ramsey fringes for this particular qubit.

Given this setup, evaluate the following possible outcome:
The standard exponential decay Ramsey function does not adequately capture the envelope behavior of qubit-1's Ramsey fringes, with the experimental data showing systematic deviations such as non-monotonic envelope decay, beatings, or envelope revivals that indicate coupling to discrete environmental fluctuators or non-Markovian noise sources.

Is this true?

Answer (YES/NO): NO